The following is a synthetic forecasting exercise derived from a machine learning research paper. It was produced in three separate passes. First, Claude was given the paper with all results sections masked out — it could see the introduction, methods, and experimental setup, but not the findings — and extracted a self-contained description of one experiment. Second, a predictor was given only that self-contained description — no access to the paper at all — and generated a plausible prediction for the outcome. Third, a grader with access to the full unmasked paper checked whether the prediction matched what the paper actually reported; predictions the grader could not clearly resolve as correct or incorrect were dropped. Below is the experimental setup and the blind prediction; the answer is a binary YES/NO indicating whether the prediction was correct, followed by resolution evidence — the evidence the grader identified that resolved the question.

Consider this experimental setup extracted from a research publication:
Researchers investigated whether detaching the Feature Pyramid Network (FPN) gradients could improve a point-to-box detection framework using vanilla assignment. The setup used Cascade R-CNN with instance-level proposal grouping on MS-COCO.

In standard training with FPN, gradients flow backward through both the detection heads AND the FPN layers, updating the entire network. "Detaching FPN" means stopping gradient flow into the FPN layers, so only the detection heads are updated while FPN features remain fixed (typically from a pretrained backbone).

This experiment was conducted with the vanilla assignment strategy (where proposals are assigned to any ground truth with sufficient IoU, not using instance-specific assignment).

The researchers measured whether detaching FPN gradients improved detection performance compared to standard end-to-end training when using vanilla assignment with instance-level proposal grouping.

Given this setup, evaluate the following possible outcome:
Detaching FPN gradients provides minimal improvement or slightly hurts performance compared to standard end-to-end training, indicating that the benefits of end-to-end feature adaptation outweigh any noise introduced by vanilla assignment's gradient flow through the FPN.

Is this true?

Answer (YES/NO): YES